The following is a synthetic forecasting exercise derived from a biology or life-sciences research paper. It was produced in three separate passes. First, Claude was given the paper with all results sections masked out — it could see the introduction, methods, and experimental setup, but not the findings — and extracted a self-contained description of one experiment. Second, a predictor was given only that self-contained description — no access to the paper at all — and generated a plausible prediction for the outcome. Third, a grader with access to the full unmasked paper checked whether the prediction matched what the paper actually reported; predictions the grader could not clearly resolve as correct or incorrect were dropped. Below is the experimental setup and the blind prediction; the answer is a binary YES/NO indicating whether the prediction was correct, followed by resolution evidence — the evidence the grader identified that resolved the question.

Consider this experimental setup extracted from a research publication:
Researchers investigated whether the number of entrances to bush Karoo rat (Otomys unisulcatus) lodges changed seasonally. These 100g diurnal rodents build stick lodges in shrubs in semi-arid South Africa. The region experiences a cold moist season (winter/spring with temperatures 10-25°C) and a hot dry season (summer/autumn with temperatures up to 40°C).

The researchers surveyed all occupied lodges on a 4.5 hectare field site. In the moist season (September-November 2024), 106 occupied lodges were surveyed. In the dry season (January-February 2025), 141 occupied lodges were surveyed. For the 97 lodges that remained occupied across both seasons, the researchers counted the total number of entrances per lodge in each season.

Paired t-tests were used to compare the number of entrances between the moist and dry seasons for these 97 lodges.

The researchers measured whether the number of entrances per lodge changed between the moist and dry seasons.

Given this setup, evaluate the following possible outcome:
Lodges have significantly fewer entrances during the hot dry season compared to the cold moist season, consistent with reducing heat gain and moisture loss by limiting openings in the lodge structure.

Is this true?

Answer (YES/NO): YES